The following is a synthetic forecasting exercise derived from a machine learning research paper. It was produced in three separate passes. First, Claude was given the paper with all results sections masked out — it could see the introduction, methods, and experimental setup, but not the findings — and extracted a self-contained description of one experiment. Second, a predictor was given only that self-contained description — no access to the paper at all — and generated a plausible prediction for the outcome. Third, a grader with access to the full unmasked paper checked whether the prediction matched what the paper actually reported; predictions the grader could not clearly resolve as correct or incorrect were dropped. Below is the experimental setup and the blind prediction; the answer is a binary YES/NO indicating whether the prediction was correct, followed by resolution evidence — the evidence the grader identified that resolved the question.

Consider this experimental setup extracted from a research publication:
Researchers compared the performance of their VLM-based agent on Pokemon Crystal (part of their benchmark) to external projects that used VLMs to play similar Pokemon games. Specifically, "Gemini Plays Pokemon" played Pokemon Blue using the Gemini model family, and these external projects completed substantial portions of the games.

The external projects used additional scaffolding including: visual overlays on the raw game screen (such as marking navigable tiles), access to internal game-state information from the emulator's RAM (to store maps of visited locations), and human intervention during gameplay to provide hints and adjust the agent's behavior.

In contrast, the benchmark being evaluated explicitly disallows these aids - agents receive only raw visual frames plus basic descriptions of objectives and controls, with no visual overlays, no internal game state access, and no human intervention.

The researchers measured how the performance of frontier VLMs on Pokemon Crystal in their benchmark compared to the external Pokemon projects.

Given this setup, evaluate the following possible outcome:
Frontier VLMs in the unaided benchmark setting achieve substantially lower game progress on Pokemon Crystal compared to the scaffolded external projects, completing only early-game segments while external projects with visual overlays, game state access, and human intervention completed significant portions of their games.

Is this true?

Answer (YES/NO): YES